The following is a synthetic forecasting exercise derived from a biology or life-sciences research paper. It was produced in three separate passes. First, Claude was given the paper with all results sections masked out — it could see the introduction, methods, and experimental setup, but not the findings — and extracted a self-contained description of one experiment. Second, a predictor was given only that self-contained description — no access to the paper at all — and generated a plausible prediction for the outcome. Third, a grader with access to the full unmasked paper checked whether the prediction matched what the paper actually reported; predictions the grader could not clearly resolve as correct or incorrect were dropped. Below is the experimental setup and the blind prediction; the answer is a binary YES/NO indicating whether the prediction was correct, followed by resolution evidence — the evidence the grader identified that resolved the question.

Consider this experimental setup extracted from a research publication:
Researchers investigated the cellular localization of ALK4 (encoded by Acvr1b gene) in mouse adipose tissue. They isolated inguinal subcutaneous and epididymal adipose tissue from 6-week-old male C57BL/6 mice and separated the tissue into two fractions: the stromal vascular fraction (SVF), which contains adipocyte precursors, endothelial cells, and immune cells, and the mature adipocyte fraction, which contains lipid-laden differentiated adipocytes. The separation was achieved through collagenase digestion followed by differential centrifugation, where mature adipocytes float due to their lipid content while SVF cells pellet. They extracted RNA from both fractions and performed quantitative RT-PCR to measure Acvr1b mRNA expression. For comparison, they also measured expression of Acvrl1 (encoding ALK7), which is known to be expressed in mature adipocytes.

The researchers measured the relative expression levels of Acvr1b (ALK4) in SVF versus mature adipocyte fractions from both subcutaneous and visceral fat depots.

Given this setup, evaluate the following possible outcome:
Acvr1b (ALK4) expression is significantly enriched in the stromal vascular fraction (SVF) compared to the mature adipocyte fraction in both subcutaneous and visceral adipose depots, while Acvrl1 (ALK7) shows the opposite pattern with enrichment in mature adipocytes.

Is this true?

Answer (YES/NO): YES